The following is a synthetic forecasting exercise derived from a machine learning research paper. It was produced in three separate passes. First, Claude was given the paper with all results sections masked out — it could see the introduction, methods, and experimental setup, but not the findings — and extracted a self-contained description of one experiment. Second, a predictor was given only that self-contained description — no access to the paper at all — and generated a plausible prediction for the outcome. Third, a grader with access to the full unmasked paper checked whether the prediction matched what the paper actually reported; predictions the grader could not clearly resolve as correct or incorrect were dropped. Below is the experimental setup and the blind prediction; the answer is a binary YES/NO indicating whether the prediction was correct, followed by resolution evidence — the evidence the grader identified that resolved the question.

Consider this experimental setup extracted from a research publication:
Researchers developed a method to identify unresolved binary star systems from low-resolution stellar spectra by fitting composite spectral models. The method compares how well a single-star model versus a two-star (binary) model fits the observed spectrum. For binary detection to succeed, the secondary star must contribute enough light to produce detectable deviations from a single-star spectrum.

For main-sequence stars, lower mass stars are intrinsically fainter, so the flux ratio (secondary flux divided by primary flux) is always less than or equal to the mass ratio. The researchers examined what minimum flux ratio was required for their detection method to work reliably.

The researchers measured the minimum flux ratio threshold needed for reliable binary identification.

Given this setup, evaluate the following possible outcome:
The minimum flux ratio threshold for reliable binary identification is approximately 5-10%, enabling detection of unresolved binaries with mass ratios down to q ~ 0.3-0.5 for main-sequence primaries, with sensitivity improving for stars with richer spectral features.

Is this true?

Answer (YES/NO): NO